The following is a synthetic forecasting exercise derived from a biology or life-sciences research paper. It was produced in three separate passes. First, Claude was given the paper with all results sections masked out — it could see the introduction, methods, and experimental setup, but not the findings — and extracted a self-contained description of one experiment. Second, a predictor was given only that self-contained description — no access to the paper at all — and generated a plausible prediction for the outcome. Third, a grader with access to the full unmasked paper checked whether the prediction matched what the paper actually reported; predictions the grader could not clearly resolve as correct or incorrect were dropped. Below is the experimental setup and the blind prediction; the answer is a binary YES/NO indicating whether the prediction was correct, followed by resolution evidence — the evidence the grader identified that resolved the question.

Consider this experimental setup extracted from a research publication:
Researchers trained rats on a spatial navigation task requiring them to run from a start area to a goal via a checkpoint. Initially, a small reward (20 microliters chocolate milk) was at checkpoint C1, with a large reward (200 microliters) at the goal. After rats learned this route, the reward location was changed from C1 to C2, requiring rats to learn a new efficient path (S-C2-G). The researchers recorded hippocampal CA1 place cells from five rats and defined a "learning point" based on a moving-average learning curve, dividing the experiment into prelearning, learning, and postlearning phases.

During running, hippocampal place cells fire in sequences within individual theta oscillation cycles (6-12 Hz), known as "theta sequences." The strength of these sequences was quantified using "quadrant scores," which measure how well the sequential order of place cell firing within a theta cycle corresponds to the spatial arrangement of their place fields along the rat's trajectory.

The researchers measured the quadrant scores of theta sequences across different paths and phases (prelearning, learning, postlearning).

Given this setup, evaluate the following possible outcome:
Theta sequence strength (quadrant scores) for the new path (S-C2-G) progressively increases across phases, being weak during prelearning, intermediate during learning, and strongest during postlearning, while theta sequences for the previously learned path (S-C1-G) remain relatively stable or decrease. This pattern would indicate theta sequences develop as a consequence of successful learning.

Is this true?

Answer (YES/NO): NO